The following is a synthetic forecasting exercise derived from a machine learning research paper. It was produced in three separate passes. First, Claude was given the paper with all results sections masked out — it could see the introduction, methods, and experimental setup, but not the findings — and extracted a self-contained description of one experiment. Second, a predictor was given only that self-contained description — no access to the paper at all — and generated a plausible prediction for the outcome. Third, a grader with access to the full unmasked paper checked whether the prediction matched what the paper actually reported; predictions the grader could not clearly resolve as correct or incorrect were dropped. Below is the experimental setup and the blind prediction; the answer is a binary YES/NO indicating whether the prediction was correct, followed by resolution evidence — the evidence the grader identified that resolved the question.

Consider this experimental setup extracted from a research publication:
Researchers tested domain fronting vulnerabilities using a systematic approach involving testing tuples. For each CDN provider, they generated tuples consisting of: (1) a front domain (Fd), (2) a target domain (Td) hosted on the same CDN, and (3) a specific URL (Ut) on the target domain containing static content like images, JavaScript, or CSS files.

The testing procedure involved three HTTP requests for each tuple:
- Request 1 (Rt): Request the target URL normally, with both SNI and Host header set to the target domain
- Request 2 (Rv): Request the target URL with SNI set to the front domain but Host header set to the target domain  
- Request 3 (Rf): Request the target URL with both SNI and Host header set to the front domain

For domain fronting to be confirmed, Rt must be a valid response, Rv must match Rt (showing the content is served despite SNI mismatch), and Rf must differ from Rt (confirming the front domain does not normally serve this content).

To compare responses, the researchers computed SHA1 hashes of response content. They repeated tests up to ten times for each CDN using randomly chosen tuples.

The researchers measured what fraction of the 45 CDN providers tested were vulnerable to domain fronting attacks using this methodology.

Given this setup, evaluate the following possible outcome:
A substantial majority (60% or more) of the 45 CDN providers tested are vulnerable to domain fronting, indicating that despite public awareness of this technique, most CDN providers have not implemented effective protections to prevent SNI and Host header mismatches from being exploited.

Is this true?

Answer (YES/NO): YES